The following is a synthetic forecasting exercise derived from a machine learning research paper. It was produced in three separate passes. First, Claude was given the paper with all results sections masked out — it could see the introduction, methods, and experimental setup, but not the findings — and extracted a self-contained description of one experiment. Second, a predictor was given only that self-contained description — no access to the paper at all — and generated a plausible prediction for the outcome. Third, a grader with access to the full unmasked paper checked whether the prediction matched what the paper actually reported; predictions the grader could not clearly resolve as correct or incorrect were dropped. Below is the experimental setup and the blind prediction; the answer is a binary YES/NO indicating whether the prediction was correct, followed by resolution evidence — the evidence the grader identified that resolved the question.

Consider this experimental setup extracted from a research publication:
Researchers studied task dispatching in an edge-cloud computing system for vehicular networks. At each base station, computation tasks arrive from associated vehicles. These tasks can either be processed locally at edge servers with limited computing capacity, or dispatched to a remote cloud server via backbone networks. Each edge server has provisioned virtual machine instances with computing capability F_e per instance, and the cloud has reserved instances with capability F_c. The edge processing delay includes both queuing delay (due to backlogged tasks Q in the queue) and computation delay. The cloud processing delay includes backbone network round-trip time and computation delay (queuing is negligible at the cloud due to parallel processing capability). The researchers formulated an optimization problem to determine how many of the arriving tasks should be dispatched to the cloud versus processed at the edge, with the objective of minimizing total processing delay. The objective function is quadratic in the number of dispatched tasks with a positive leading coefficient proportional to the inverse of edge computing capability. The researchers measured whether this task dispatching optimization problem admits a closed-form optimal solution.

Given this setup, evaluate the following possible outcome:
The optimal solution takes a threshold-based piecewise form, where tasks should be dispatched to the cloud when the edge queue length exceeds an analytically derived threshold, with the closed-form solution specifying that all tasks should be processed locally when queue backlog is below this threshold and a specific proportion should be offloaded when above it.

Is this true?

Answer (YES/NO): NO